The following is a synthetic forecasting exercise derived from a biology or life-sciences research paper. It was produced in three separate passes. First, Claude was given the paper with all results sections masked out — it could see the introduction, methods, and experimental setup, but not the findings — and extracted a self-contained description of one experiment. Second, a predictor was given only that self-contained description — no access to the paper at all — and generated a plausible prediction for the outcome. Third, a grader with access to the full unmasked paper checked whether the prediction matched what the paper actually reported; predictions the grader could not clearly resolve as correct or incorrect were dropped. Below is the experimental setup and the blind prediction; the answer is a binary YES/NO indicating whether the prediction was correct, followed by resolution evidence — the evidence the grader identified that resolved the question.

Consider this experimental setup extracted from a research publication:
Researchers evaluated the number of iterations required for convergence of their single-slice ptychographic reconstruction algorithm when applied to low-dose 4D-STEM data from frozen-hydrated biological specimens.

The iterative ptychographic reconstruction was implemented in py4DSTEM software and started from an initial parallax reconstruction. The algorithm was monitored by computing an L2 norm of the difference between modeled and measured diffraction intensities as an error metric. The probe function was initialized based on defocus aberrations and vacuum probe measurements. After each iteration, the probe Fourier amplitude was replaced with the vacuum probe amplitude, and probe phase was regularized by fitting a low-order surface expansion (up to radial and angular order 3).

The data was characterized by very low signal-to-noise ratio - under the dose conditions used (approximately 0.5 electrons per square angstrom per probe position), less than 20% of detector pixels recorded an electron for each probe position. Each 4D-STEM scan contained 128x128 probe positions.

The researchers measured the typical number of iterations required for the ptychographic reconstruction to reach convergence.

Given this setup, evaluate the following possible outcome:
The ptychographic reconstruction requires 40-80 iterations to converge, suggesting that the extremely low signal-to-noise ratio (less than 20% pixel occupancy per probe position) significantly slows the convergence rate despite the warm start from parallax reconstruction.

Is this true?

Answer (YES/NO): NO